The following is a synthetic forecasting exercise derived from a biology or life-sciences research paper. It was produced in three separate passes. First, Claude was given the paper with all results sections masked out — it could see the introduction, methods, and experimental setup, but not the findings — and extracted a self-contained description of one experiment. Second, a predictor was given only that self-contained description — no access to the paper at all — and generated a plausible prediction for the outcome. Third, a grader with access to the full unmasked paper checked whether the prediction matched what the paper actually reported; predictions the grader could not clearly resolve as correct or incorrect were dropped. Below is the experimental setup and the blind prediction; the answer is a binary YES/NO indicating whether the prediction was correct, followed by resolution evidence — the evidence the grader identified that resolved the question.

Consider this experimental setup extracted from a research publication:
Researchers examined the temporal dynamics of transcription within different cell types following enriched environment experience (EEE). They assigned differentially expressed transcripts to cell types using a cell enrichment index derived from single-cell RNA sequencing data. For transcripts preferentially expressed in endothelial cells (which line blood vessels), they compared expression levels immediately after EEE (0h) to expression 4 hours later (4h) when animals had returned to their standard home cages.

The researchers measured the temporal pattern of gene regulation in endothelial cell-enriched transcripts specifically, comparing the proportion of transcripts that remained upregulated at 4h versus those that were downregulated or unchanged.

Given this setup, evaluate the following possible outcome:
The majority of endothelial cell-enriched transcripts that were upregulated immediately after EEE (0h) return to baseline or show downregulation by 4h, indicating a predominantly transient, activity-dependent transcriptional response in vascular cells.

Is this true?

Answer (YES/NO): NO